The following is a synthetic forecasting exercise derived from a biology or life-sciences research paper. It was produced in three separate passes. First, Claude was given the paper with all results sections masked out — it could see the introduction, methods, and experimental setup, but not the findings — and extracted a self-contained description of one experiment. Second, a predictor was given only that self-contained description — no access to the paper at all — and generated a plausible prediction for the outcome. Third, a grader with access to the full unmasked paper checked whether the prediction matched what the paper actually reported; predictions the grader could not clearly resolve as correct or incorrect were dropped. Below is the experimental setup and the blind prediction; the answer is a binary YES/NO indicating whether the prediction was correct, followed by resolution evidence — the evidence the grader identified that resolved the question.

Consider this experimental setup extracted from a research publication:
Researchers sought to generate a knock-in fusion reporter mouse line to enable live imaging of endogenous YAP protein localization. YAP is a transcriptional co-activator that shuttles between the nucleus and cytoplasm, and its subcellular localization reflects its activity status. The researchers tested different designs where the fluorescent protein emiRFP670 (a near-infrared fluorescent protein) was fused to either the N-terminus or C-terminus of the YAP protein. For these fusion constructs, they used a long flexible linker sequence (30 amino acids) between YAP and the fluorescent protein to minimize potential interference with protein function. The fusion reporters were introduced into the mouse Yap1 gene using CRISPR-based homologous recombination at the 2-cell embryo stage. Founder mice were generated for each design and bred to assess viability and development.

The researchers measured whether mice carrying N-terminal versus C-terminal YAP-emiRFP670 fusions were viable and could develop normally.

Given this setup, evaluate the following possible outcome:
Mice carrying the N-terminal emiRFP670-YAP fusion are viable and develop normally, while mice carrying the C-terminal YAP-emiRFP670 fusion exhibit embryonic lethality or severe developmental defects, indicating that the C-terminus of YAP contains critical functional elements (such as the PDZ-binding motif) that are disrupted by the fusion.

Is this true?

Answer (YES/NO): NO